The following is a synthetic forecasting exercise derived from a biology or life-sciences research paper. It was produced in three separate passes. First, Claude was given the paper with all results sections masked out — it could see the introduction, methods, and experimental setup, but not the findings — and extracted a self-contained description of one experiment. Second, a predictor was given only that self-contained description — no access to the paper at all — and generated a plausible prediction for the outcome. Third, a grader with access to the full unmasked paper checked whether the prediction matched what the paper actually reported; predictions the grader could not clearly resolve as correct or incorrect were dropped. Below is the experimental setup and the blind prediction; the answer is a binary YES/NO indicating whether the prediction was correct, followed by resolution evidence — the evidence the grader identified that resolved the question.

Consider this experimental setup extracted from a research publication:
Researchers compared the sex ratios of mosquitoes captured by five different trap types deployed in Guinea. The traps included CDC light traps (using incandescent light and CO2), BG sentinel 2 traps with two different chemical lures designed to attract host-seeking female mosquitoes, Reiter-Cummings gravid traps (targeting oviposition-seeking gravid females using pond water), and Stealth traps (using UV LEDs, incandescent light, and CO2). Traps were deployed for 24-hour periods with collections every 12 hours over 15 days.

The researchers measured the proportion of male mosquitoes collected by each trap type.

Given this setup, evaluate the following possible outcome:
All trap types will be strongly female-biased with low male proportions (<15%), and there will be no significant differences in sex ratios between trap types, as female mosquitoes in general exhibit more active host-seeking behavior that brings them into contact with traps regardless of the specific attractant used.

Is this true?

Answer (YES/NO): NO